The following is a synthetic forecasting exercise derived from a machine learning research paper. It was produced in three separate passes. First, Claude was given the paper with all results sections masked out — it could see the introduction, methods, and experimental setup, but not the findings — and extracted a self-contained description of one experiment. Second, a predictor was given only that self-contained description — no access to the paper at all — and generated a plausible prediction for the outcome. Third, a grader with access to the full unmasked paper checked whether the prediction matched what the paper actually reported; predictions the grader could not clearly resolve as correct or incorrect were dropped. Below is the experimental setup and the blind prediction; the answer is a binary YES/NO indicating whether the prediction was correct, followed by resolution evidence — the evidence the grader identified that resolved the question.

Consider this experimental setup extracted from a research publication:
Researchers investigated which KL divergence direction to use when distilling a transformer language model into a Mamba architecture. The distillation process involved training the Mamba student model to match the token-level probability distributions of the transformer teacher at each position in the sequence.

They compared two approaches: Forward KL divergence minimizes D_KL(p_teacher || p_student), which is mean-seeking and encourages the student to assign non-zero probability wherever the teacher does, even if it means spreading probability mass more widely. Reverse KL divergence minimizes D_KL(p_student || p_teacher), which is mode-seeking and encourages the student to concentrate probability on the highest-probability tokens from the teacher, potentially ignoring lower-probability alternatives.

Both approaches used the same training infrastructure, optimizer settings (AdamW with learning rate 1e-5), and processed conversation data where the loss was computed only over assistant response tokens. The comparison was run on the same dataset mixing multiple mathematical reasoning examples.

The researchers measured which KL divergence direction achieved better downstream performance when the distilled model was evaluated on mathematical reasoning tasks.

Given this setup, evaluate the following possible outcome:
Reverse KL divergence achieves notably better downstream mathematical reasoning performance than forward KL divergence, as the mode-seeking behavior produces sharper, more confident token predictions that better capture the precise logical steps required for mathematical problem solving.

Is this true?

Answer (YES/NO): YES